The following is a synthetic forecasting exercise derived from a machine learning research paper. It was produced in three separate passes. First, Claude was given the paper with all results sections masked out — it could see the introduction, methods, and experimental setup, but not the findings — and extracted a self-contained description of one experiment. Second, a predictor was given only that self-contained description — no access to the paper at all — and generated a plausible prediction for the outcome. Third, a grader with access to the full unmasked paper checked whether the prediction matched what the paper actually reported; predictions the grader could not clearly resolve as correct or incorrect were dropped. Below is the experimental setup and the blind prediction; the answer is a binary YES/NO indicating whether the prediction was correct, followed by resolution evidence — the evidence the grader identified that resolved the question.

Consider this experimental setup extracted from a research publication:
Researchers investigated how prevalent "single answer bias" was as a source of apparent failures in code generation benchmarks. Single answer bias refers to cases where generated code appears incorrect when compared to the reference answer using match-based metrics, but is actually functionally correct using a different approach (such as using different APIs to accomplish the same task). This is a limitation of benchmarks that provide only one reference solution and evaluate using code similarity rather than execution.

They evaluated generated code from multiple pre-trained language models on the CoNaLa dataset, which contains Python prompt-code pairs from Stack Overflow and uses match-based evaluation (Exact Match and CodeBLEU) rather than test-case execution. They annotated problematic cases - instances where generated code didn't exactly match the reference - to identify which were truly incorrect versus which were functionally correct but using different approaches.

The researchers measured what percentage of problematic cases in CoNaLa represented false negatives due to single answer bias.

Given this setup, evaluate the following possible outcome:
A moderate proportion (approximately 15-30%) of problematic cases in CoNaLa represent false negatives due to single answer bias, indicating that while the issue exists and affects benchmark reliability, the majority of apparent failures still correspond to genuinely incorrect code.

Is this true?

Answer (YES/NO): NO